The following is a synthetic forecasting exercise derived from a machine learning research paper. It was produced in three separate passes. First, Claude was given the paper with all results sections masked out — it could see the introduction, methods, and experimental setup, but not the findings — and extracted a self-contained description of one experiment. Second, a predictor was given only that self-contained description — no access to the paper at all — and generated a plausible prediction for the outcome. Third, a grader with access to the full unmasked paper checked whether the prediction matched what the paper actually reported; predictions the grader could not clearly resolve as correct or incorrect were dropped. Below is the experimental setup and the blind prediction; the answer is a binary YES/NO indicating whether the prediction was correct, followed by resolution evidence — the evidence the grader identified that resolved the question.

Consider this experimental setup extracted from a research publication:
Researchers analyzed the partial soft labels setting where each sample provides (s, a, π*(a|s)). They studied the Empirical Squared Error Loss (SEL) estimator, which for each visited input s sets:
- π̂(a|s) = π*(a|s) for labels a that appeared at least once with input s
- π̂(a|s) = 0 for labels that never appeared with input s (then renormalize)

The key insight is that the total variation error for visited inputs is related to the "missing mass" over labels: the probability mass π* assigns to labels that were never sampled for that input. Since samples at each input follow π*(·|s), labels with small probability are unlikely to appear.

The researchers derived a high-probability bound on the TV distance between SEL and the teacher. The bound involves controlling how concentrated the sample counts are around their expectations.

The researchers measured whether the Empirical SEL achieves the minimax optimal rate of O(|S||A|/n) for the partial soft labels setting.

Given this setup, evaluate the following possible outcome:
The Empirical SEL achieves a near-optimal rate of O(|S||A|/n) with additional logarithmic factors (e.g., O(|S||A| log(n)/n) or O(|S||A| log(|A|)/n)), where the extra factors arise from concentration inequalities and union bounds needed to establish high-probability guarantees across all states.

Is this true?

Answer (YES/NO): YES